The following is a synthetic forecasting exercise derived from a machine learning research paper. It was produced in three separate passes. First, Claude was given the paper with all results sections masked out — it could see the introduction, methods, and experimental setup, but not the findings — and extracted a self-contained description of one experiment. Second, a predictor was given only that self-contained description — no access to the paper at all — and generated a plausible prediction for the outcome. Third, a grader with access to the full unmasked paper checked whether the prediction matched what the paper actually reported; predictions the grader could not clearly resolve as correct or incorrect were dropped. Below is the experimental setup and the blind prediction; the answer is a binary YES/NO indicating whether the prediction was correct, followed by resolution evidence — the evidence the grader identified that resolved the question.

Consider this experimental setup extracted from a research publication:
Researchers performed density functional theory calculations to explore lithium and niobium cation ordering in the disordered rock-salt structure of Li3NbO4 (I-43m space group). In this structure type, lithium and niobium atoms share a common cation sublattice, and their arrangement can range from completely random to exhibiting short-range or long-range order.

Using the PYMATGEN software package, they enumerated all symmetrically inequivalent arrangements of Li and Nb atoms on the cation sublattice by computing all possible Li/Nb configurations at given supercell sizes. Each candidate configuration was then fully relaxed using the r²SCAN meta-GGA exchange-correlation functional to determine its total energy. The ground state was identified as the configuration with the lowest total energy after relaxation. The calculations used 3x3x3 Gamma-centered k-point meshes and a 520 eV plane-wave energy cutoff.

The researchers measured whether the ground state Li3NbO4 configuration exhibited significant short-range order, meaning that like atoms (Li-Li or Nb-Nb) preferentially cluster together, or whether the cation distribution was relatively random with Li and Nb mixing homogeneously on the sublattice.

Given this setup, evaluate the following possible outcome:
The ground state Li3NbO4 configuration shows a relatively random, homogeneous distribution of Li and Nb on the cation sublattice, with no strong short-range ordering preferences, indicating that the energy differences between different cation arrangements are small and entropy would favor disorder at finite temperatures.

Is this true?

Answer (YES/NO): NO